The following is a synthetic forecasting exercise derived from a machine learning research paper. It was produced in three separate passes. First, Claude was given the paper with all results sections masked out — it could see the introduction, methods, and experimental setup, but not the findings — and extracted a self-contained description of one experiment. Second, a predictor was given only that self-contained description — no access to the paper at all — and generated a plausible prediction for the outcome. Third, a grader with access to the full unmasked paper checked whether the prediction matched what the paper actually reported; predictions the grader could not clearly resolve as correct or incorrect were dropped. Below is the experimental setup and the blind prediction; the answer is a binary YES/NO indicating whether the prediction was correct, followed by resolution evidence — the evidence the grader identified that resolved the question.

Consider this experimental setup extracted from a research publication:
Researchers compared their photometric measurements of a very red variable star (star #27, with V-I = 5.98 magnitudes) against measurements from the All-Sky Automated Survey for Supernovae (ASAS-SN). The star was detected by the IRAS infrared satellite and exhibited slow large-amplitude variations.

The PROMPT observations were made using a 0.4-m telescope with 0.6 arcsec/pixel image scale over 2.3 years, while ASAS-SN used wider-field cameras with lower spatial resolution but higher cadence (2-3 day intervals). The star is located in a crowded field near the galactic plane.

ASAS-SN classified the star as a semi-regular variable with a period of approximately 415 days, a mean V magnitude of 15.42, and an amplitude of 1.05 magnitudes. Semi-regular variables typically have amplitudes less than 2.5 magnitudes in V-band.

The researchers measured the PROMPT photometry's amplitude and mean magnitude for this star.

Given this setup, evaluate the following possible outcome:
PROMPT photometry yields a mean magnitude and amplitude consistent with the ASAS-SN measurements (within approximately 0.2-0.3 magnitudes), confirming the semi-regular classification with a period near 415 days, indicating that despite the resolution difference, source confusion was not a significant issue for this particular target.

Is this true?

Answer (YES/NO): NO